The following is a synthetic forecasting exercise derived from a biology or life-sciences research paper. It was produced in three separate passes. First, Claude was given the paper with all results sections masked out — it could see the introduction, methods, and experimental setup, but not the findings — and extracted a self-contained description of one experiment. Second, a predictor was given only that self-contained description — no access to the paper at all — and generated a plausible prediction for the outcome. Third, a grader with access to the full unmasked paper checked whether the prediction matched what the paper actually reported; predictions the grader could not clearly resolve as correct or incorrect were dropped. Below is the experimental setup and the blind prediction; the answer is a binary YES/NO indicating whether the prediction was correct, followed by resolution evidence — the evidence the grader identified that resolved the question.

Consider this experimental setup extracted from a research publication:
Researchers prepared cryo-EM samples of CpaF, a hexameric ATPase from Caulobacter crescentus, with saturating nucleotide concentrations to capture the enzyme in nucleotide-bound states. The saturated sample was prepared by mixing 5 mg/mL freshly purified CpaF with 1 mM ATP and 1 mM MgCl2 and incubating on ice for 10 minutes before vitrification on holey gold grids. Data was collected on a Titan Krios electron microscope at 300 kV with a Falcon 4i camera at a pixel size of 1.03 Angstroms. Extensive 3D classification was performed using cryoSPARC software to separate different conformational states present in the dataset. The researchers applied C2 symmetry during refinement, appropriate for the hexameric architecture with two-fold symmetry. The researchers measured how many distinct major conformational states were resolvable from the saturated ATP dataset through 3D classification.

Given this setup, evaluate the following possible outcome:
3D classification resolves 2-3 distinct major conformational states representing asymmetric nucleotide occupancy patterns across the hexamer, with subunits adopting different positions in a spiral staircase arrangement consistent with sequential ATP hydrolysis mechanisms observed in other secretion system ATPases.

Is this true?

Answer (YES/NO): NO